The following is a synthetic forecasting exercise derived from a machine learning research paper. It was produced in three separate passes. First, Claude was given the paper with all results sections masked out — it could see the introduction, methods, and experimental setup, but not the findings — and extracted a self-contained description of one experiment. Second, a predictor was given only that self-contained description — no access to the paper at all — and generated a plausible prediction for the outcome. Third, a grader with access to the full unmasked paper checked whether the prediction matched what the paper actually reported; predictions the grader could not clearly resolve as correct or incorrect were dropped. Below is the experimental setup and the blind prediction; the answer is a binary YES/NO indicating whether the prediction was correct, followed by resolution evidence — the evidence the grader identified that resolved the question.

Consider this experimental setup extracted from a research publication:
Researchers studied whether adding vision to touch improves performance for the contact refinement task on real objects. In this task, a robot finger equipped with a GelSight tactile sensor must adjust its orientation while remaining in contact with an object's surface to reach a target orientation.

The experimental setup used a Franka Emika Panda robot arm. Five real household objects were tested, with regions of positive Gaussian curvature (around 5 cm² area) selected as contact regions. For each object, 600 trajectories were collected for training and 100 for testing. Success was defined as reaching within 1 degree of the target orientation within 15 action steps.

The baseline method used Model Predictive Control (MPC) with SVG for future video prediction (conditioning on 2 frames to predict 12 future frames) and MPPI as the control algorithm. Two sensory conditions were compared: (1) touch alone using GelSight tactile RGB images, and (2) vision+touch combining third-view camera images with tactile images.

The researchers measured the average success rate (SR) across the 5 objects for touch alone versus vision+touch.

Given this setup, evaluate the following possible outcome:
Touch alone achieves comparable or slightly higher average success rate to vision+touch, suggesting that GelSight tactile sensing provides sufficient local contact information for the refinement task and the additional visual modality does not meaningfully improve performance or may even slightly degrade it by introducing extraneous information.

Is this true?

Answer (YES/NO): NO